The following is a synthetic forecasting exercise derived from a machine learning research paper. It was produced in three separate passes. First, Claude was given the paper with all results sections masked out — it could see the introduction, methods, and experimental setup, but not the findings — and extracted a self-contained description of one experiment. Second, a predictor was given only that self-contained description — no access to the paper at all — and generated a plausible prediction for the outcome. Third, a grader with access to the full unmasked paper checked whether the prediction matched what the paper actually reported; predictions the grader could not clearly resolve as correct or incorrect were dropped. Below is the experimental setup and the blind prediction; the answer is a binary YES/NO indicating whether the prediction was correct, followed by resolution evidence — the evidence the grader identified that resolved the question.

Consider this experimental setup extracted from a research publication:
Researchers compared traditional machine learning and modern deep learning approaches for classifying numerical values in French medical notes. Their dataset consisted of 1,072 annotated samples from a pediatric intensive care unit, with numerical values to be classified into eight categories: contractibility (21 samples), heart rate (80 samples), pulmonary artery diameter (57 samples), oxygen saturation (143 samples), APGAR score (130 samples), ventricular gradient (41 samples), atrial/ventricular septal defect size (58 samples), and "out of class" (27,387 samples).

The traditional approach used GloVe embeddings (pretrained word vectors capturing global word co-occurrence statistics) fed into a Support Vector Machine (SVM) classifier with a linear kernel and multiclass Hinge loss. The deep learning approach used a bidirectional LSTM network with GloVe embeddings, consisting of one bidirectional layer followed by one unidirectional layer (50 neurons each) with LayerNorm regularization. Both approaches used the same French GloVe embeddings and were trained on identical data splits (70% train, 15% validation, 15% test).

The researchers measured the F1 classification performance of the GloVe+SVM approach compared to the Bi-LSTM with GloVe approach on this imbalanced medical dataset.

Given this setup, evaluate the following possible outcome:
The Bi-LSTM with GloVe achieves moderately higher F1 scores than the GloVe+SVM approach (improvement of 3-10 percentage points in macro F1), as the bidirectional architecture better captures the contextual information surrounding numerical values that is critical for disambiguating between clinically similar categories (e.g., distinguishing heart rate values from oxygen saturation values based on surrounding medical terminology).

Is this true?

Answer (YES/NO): NO